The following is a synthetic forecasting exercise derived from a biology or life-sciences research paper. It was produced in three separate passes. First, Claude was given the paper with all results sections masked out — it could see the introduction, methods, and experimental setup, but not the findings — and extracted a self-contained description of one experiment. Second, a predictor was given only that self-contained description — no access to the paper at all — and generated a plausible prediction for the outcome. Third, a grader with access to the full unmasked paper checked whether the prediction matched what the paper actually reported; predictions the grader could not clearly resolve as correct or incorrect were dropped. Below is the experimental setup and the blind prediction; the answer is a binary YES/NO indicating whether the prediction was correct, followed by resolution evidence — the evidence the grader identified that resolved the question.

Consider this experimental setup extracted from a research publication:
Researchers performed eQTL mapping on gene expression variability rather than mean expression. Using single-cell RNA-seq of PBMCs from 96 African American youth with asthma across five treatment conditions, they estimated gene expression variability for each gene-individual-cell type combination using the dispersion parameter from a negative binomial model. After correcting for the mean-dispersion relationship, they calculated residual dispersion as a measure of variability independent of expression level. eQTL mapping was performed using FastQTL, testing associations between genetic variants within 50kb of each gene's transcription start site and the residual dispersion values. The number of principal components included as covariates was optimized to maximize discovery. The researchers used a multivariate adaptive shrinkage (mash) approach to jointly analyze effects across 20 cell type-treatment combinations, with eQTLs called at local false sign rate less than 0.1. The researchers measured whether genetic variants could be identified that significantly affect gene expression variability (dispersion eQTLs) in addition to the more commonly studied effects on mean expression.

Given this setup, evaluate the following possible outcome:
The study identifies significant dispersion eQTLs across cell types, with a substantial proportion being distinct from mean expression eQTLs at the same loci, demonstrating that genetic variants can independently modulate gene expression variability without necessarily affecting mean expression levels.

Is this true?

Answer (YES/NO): YES